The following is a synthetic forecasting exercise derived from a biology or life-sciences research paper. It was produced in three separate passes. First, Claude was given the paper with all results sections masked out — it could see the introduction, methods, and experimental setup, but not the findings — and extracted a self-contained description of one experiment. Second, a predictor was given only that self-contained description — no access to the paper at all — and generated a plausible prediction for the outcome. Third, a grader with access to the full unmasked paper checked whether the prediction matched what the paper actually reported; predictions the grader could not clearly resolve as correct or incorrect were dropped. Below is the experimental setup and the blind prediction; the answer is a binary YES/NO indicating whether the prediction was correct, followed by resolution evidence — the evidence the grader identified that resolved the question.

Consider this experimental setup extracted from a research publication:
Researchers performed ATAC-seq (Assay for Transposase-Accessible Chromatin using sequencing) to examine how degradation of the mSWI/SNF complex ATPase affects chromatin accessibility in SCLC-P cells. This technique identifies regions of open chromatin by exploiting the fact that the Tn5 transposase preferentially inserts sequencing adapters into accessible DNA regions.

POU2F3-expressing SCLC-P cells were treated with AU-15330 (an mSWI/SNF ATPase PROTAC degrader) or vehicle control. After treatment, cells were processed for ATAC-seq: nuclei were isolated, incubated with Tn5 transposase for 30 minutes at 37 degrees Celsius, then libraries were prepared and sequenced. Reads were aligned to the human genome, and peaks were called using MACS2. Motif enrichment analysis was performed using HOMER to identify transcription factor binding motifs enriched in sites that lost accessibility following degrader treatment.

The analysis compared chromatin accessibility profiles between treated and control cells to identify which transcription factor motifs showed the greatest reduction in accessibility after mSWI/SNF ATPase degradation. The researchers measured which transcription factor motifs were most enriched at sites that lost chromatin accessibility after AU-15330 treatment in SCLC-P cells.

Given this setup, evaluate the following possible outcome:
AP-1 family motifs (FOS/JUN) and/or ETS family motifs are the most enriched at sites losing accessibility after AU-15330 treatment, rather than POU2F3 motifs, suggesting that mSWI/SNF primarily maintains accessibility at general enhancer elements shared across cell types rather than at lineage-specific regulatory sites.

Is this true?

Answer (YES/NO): NO